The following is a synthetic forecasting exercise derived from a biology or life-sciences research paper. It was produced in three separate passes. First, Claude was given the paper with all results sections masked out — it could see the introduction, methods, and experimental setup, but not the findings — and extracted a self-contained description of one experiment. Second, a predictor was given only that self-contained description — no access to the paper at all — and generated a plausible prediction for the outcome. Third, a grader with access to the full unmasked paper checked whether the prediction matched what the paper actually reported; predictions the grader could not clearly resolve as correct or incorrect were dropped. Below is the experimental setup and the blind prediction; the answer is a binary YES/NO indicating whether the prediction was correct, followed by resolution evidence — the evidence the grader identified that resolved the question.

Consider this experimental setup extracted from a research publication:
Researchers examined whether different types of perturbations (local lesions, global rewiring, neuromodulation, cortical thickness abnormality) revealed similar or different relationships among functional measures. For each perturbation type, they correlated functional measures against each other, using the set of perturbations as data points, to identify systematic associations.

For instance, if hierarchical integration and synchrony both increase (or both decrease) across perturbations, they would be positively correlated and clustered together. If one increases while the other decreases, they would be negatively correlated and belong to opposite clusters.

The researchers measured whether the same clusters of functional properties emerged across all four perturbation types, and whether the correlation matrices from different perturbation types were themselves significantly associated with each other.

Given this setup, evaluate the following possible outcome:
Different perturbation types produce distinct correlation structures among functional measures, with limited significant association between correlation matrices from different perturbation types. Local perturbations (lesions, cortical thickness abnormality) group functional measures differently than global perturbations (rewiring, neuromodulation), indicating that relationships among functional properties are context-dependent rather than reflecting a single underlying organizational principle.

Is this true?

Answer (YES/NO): NO